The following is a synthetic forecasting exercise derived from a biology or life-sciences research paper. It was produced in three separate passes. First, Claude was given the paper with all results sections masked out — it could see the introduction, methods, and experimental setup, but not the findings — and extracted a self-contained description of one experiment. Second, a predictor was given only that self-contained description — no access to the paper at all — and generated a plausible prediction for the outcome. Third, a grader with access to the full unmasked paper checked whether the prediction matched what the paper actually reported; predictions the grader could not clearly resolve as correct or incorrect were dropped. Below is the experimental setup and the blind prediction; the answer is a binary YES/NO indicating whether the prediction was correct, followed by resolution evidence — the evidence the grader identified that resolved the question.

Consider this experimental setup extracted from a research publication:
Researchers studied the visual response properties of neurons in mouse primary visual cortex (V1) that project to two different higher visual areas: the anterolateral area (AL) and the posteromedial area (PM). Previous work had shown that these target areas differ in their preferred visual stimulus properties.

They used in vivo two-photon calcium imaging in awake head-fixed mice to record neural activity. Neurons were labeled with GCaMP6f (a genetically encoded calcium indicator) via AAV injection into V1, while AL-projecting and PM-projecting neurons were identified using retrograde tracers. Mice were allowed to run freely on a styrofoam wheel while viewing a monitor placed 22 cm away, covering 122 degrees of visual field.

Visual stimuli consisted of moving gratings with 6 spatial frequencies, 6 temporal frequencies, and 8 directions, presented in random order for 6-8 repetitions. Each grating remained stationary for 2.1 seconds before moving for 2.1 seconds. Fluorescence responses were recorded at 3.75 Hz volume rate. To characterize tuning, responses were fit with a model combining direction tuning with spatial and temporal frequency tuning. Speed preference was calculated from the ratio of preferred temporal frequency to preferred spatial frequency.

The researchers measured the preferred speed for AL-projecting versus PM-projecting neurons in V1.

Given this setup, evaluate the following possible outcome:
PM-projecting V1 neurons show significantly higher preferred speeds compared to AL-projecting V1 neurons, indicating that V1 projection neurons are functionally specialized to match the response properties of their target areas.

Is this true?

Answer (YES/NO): NO